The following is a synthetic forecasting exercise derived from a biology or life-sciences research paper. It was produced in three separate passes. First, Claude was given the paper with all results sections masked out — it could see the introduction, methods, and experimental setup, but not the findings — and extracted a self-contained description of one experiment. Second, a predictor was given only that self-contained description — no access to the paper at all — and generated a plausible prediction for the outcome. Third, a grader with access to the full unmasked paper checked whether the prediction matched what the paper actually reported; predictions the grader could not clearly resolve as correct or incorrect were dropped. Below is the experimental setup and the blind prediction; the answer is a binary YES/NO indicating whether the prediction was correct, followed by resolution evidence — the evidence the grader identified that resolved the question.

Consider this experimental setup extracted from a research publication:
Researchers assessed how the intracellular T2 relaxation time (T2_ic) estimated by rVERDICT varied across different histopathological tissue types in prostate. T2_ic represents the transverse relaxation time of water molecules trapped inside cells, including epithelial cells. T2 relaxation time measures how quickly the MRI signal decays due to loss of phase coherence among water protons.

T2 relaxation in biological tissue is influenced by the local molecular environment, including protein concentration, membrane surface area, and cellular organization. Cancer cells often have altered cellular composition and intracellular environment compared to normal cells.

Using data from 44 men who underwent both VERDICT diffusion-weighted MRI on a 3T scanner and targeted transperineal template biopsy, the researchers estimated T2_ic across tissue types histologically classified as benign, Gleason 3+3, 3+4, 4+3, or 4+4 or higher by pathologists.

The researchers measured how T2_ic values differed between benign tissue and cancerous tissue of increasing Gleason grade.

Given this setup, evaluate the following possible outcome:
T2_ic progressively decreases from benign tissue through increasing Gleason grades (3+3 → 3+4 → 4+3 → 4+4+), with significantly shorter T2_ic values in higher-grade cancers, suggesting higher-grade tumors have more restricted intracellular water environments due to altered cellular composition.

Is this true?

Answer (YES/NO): NO